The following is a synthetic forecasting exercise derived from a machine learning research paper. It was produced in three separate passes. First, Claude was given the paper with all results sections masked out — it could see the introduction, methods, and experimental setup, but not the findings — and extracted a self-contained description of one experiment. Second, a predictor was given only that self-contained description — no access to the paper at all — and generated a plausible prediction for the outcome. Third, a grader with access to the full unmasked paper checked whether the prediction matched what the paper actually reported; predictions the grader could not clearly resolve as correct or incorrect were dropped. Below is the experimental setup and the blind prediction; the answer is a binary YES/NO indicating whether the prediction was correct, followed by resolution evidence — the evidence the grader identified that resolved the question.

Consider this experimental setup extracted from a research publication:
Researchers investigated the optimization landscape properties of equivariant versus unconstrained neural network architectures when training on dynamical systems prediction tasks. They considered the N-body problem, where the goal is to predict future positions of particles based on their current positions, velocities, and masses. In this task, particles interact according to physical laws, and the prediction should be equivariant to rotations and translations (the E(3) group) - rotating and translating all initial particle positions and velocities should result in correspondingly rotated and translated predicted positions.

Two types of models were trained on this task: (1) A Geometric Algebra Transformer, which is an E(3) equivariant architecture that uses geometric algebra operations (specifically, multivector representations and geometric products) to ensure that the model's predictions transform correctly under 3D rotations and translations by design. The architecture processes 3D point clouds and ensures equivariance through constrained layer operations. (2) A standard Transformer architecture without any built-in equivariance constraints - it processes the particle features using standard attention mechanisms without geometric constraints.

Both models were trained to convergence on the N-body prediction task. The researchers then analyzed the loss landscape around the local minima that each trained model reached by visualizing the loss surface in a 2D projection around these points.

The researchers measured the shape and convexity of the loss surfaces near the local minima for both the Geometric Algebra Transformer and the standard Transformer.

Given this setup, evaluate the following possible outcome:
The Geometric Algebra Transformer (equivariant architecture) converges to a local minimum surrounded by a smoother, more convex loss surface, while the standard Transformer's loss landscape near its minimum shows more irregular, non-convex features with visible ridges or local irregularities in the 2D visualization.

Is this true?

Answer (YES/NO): NO